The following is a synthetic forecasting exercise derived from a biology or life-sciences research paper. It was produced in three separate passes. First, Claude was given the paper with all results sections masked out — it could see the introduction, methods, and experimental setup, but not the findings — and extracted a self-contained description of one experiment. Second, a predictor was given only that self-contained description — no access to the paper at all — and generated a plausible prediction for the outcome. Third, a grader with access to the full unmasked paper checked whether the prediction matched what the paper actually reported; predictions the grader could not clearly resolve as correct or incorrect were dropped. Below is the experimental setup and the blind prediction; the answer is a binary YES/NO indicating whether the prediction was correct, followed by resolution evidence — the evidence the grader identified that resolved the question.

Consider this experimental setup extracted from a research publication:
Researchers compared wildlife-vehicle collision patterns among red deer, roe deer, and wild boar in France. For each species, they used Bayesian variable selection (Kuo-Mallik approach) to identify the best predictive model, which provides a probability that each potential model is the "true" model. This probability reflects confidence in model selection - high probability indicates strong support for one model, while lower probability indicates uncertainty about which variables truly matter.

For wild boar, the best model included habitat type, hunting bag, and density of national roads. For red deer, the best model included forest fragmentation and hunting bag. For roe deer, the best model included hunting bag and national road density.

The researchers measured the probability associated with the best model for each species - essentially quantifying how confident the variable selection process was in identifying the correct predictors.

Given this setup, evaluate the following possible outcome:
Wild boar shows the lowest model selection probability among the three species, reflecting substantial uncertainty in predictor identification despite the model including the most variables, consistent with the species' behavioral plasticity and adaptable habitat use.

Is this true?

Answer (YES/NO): NO